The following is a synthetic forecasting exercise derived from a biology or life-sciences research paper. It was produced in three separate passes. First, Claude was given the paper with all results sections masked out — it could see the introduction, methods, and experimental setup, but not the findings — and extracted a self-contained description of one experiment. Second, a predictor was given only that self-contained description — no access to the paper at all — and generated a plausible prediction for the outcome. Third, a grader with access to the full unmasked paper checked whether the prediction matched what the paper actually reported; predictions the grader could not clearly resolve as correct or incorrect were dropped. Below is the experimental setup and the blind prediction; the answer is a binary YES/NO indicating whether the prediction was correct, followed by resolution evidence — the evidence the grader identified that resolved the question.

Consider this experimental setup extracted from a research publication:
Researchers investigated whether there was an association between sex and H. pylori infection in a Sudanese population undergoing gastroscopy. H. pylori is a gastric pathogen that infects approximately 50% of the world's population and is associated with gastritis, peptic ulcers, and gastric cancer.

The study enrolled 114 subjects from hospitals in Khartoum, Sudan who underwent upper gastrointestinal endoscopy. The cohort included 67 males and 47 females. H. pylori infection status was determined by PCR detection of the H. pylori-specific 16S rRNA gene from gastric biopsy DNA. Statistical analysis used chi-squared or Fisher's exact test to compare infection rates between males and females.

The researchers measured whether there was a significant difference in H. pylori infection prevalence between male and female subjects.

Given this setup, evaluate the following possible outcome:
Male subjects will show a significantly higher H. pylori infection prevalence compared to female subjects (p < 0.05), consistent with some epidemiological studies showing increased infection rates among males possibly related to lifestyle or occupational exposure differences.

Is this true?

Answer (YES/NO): NO